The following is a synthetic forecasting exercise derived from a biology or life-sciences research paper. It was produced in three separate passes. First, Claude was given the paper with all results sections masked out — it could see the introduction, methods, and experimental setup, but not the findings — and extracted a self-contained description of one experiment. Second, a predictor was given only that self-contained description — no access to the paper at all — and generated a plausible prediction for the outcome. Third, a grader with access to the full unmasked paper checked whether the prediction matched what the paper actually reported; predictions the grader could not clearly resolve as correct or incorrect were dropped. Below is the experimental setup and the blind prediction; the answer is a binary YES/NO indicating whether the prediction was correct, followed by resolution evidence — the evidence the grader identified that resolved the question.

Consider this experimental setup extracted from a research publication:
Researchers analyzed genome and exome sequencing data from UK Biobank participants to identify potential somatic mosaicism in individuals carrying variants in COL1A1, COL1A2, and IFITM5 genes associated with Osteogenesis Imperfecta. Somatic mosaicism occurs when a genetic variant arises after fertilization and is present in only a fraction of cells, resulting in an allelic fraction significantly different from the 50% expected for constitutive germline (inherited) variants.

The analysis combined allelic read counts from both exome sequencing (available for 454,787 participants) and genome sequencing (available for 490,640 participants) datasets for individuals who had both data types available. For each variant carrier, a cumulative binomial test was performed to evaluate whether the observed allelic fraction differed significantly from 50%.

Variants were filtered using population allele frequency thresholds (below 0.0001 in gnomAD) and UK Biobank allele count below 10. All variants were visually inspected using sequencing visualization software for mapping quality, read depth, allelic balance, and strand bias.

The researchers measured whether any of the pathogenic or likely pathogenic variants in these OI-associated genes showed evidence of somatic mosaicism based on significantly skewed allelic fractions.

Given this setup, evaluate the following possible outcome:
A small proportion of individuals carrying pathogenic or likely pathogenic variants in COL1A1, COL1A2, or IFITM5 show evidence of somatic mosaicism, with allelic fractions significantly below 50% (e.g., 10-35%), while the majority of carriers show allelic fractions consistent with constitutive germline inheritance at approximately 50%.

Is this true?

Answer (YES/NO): NO